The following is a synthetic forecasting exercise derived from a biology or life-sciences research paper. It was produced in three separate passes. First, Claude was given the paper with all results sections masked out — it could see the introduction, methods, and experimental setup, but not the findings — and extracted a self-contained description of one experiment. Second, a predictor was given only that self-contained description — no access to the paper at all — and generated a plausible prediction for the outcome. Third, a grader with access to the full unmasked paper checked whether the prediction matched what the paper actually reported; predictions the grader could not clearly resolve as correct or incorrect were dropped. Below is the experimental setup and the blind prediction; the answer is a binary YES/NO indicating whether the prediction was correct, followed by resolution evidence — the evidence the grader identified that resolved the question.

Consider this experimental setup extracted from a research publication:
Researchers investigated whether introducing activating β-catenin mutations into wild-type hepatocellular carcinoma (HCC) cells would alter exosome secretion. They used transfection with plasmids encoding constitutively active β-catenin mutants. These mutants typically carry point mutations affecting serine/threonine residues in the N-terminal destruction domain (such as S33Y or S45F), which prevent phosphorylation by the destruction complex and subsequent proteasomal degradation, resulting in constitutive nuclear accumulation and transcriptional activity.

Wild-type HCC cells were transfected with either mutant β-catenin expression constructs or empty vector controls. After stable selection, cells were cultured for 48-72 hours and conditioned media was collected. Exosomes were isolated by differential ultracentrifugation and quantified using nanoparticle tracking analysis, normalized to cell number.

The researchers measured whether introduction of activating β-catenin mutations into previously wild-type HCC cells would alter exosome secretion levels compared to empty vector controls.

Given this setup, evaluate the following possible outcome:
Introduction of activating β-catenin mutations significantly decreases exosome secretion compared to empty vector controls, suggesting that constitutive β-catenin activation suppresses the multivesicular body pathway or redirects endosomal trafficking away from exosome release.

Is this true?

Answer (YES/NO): YES